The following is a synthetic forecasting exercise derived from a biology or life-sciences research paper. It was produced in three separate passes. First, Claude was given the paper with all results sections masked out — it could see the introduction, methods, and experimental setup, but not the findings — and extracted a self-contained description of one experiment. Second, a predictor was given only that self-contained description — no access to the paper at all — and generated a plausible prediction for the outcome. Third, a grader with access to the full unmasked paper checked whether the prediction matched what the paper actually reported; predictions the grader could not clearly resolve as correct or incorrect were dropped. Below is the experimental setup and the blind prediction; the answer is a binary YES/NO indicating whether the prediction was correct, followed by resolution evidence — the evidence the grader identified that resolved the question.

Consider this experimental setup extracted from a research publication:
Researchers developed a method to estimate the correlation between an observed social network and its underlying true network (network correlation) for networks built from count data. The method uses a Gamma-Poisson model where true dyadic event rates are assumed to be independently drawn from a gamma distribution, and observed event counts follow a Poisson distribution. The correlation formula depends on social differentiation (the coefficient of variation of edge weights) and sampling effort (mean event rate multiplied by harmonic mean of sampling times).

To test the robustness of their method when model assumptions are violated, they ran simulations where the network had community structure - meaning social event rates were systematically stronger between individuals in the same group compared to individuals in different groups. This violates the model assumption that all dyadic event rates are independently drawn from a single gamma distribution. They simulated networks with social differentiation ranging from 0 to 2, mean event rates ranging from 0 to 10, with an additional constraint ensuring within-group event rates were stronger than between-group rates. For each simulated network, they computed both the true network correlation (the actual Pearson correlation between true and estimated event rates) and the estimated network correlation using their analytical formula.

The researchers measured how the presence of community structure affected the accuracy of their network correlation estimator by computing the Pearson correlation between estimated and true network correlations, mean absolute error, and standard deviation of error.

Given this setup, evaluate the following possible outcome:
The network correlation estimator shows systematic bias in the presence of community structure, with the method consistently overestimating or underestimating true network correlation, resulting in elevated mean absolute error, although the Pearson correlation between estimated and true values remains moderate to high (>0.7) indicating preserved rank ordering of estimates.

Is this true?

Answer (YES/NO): NO